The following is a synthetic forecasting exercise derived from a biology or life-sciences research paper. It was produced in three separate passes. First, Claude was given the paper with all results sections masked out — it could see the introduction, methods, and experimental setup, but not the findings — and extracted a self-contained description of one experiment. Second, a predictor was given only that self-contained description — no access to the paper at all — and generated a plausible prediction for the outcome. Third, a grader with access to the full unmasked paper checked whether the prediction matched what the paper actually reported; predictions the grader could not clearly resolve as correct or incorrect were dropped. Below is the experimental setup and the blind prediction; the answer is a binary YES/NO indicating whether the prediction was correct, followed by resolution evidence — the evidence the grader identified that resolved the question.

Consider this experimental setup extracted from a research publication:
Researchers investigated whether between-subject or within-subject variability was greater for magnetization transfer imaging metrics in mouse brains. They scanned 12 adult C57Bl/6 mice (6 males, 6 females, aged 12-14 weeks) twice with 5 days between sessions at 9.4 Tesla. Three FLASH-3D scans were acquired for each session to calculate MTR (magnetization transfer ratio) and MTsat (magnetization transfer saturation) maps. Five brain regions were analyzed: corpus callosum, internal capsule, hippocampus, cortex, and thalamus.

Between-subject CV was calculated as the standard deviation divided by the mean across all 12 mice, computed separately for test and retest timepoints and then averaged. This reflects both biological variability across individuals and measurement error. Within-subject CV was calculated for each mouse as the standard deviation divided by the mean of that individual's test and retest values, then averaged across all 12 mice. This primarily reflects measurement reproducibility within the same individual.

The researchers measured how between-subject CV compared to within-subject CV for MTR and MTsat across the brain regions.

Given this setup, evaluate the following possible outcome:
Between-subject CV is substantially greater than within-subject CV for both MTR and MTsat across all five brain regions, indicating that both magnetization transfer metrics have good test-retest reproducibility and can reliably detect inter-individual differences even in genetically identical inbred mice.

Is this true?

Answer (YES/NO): NO